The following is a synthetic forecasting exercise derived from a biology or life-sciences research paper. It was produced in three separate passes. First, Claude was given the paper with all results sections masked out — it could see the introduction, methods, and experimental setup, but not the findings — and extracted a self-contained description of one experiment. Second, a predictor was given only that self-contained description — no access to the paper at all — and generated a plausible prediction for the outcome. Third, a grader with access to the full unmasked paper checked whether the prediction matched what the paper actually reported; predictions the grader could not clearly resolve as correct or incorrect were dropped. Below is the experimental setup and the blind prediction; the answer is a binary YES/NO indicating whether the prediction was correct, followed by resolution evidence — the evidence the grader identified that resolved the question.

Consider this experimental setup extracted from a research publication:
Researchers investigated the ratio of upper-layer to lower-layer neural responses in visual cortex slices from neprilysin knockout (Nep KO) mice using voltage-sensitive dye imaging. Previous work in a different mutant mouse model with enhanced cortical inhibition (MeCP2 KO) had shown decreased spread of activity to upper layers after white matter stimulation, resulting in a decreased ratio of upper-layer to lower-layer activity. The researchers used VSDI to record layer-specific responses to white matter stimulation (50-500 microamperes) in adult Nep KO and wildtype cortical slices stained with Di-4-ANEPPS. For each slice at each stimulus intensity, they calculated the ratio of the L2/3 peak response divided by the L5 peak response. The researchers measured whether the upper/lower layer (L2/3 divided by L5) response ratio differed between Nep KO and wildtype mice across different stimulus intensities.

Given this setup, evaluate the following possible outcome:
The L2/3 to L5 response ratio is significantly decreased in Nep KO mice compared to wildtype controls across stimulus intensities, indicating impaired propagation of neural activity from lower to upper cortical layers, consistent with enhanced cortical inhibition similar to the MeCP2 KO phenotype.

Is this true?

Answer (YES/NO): NO